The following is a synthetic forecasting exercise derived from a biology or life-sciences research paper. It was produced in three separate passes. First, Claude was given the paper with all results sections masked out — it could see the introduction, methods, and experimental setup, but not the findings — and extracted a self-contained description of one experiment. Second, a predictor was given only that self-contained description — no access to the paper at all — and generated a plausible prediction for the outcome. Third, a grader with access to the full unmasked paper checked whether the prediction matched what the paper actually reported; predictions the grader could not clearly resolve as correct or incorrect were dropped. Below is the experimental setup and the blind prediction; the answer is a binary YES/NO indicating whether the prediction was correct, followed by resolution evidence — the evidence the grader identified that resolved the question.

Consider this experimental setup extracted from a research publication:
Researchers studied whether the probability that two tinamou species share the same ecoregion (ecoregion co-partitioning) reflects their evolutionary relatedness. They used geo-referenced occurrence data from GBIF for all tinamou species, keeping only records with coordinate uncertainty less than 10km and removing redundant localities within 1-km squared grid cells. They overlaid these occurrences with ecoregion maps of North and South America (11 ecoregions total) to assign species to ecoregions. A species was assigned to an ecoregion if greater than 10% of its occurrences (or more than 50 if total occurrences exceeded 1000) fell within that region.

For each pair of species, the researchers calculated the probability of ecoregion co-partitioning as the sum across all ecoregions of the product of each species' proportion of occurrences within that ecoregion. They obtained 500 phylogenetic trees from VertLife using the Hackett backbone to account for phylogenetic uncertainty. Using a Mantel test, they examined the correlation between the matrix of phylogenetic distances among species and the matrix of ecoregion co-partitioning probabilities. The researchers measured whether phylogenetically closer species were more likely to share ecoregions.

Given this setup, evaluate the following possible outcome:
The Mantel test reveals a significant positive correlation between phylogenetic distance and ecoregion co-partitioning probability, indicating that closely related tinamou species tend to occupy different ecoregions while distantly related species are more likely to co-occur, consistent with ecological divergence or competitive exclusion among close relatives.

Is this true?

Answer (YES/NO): NO